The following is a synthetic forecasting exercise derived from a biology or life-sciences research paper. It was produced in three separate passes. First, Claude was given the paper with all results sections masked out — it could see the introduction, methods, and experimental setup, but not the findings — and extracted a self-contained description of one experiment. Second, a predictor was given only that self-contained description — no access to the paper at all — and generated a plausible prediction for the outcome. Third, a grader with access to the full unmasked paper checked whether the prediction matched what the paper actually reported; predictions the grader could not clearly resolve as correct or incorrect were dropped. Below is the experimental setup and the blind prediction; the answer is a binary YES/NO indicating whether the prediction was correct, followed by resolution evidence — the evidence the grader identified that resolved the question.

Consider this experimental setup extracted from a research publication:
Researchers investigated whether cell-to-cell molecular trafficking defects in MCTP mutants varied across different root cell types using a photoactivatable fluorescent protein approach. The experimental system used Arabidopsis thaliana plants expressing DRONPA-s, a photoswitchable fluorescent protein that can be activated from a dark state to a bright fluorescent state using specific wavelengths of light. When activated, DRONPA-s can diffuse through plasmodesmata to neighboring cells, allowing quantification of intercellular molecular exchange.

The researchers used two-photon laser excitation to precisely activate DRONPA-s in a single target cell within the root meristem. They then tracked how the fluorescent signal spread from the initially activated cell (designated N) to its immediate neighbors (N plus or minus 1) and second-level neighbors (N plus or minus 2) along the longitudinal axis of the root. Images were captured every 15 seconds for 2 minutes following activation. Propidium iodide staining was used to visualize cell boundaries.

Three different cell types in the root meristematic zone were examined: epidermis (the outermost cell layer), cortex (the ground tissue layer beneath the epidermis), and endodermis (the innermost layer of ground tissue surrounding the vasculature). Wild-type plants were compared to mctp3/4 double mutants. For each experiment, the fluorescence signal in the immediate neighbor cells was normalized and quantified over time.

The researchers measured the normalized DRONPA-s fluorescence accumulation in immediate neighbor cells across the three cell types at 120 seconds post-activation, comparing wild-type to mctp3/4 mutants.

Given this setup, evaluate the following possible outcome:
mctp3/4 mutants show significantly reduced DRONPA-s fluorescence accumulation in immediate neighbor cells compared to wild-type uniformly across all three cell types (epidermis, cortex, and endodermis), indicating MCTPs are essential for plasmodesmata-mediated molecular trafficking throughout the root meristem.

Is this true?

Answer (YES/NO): NO